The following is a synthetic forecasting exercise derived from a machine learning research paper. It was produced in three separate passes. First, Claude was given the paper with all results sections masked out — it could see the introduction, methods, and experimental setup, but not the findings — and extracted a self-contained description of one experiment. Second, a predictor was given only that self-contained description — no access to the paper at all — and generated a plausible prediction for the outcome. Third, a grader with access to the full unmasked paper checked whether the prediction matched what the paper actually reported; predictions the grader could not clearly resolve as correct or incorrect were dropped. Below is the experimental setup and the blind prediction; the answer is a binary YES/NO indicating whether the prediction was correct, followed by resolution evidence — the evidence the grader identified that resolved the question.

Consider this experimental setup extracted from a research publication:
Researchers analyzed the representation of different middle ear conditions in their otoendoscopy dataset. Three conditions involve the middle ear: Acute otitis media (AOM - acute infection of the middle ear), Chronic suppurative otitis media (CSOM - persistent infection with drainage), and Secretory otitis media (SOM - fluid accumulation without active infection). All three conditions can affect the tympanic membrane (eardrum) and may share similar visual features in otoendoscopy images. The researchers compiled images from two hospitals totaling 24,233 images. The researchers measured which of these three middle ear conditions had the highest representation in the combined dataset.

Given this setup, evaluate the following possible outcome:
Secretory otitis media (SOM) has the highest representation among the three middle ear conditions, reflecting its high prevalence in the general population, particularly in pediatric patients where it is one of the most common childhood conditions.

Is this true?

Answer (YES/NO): NO